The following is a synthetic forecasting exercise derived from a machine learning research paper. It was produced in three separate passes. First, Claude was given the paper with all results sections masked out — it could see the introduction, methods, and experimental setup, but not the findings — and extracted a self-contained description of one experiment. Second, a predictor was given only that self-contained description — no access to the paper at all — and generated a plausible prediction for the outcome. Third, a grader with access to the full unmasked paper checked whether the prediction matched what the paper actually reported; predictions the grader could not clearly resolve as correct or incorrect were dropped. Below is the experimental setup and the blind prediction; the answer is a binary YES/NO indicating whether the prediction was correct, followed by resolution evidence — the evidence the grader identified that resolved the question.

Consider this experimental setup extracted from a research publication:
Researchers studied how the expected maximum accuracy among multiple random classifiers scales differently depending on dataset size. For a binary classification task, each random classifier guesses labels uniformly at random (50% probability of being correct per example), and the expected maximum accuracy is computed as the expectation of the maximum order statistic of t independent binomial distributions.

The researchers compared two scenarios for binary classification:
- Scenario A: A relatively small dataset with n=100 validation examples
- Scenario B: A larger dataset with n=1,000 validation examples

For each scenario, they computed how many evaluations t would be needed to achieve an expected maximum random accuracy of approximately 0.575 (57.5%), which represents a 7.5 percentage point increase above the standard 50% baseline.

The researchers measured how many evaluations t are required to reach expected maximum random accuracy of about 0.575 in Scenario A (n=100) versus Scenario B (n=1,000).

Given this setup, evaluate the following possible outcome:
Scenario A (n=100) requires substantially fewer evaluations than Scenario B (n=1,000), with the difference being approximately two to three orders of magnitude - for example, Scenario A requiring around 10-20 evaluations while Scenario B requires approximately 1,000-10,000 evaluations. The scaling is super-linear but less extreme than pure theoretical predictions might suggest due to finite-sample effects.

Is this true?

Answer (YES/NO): NO